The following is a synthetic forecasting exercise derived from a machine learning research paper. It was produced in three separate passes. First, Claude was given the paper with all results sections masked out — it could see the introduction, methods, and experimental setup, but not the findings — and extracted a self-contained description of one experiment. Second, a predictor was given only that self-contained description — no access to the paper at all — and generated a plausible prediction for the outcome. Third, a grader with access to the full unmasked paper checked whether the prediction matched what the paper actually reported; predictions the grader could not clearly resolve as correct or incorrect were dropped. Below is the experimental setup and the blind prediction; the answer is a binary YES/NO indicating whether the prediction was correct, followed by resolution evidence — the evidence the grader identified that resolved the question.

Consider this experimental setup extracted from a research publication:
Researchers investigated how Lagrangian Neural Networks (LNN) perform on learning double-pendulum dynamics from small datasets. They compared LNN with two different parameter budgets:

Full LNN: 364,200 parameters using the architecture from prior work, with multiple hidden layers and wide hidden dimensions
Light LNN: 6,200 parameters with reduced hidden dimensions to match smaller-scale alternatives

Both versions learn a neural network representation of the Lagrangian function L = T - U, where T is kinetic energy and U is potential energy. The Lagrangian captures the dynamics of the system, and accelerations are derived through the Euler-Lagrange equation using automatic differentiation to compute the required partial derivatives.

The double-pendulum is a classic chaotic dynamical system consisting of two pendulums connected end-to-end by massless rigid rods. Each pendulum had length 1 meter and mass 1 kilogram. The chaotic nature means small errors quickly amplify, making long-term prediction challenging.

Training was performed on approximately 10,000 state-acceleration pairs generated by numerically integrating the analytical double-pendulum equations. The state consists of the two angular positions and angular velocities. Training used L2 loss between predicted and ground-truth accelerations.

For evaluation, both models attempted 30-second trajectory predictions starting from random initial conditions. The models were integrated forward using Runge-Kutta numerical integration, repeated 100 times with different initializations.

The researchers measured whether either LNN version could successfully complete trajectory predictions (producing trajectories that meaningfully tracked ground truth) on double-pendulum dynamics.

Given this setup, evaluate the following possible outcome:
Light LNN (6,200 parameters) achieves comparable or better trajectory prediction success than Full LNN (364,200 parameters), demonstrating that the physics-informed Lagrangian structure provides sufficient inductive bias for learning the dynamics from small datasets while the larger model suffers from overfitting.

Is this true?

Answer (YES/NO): NO